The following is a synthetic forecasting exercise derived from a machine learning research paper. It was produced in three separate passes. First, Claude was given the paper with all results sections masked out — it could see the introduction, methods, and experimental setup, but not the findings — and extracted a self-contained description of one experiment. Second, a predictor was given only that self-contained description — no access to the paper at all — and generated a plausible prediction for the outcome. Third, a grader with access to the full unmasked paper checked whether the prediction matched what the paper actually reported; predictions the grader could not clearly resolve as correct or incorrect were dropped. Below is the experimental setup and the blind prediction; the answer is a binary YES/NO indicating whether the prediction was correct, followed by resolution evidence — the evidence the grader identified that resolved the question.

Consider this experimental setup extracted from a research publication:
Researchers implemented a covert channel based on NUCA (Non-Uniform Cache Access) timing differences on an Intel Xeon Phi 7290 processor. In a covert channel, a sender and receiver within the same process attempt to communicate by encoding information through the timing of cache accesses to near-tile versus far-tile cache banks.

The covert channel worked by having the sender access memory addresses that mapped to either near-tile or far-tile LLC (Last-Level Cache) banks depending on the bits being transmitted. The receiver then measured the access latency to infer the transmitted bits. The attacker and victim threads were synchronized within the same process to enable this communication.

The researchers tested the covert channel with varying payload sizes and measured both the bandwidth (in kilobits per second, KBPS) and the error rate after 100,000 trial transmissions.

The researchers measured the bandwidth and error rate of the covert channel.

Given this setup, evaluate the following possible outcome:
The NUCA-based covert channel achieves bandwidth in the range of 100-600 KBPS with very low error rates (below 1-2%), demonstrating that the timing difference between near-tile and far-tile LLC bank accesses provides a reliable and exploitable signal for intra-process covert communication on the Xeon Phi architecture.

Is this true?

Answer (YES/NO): YES